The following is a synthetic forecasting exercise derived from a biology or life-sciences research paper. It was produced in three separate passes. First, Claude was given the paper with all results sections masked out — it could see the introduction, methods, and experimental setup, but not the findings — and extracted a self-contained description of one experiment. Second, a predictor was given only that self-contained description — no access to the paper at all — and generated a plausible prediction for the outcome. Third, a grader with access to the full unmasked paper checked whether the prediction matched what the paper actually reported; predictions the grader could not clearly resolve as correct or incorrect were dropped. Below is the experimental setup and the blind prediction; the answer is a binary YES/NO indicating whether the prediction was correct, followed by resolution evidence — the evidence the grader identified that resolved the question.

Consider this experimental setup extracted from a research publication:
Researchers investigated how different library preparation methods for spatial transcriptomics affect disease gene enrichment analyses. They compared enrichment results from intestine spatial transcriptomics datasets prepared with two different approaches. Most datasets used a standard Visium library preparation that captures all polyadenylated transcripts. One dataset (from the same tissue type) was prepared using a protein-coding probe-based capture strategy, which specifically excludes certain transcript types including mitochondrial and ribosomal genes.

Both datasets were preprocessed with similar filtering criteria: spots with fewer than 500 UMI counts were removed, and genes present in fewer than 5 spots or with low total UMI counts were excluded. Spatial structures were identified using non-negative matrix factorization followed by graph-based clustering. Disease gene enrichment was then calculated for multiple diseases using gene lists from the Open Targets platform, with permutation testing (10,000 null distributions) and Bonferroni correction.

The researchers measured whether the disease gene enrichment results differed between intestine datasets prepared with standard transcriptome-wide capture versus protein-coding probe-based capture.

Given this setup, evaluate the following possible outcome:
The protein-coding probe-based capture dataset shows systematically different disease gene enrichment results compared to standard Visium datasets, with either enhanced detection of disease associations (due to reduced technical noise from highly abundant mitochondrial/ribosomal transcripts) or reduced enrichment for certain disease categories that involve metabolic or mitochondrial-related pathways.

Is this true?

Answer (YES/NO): NO